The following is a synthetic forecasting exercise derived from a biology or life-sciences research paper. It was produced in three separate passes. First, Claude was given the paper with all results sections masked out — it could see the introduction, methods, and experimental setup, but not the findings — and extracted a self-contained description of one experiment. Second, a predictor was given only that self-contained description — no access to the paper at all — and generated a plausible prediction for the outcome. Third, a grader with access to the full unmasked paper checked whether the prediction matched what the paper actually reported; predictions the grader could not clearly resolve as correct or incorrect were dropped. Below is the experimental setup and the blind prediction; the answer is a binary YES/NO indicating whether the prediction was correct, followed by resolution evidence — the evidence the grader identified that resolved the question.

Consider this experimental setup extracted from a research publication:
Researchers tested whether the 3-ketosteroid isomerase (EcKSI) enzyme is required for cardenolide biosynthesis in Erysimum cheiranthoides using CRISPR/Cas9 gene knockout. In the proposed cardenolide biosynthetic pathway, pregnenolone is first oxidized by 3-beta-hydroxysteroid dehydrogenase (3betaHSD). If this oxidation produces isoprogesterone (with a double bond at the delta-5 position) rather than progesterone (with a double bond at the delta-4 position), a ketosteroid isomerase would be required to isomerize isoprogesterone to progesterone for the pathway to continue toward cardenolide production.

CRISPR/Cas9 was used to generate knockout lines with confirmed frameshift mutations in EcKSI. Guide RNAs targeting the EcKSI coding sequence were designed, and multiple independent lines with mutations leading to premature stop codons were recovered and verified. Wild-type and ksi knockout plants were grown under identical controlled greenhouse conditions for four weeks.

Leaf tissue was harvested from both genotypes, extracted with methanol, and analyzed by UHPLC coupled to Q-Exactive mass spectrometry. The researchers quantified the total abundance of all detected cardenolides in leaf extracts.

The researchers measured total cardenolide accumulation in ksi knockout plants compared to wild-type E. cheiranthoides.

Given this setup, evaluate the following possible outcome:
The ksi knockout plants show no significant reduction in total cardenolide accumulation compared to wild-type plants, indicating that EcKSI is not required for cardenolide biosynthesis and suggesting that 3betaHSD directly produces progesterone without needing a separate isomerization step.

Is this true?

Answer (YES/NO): NO